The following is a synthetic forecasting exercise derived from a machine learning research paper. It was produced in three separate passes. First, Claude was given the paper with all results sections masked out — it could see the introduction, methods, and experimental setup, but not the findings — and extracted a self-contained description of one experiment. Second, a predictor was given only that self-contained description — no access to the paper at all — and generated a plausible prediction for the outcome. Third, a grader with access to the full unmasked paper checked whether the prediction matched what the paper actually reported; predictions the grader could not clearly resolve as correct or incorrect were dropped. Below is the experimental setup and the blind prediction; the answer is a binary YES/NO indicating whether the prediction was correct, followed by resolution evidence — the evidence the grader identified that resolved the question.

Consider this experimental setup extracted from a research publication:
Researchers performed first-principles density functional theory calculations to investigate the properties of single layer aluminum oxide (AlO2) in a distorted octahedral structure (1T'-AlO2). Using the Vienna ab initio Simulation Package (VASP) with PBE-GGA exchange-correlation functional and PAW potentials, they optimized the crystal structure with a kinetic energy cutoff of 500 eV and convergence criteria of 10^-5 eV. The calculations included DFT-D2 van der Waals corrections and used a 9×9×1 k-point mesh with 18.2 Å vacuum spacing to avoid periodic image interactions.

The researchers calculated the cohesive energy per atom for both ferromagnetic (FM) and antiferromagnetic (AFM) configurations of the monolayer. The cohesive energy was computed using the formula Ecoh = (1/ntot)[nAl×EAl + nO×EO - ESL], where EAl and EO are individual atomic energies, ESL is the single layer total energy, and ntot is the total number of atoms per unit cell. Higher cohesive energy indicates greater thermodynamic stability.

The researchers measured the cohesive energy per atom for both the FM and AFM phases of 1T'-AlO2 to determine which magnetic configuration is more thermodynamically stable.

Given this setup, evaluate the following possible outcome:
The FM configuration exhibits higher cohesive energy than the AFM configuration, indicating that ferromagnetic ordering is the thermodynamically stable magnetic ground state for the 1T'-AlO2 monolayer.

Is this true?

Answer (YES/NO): YES